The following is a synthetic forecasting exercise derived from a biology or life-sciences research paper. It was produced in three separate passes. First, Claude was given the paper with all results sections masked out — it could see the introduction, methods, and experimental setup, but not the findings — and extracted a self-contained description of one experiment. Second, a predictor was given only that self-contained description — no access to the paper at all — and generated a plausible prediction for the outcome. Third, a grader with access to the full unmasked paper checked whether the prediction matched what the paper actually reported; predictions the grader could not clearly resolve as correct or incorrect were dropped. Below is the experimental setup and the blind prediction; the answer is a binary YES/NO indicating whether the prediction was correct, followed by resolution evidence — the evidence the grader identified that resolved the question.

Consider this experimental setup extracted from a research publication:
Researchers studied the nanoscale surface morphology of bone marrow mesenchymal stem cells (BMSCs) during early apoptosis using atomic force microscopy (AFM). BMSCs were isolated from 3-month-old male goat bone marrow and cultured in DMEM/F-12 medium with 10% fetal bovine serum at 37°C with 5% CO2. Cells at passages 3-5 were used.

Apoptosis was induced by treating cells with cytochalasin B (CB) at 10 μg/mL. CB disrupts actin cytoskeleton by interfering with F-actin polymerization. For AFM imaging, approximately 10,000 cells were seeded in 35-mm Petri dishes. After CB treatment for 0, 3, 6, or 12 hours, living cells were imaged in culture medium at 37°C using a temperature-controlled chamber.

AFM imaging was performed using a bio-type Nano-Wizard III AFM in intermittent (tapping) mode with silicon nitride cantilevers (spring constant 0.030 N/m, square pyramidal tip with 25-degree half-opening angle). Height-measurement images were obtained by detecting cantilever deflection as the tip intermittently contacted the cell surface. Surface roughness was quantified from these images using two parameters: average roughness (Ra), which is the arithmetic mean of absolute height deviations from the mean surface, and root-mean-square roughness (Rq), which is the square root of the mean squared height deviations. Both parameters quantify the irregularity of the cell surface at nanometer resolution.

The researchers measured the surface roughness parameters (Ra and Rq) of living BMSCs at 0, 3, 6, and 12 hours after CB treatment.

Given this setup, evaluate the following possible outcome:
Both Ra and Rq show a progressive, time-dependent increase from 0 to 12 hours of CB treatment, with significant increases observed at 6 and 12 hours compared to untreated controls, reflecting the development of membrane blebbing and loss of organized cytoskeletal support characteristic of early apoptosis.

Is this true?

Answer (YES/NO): NO